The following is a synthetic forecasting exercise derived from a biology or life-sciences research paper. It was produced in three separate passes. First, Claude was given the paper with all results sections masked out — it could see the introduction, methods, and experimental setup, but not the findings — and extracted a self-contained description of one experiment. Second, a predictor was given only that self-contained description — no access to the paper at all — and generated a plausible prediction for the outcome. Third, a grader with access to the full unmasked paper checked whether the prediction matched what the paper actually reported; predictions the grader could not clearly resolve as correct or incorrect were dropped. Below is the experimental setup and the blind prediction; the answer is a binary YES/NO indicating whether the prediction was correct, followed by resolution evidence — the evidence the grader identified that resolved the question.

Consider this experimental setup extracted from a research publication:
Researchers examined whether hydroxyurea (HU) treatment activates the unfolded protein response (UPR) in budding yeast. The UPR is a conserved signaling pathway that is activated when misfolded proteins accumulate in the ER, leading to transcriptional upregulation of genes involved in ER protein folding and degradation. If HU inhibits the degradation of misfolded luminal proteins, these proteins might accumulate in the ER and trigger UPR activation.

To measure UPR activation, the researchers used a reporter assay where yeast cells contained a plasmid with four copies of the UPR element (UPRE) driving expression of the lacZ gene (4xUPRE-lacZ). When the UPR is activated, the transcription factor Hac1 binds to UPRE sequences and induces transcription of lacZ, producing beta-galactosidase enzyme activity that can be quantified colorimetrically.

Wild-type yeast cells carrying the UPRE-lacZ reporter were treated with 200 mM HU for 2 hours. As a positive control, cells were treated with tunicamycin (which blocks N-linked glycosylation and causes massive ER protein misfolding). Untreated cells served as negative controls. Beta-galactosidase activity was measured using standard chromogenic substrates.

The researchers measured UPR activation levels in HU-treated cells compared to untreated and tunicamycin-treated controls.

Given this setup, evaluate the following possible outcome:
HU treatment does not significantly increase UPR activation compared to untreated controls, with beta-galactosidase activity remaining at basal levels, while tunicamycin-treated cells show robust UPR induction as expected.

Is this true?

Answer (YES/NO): YES